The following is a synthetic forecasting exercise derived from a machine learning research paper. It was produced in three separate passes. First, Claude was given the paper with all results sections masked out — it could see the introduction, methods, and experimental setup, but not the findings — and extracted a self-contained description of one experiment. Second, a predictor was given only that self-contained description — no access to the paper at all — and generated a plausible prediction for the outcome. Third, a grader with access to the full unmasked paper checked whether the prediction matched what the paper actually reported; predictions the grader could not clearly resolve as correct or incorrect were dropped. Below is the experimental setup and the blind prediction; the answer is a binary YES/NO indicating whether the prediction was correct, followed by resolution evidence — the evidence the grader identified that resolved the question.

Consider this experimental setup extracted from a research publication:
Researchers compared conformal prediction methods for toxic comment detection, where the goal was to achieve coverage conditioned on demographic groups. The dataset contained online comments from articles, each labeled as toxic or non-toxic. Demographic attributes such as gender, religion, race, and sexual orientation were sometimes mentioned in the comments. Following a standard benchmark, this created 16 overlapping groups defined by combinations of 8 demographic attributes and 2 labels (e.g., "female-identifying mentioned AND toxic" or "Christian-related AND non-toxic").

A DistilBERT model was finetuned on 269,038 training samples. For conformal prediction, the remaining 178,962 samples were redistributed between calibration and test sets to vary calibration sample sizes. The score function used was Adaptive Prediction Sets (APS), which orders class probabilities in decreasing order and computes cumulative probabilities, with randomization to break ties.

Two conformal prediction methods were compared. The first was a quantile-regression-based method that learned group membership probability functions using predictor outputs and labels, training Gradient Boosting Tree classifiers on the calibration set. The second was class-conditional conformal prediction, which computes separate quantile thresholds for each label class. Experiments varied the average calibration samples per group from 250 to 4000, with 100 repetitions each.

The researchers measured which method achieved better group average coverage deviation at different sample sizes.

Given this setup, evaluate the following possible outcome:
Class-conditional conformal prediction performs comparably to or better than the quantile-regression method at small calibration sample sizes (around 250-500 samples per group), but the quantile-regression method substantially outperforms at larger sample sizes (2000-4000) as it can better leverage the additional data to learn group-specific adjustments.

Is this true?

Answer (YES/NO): YES